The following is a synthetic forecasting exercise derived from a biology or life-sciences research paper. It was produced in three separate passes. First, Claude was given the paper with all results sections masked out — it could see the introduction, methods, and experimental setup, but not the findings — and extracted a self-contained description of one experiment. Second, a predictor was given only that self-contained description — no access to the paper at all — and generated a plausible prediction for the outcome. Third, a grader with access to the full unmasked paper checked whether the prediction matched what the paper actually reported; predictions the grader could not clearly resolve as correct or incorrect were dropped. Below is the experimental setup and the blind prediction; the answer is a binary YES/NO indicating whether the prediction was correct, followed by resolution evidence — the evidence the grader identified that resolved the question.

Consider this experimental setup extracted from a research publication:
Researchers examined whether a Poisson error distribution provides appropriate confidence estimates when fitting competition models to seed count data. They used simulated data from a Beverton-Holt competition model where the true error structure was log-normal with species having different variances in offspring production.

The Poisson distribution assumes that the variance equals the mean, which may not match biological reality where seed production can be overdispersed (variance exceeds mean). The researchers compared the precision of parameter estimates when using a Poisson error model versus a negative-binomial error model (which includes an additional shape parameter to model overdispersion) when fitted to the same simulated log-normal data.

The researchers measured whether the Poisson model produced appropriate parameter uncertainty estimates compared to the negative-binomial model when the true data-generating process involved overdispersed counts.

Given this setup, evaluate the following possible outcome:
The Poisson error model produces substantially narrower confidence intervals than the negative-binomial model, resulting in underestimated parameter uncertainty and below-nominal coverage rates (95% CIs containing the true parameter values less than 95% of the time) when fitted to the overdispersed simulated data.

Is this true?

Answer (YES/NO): YES